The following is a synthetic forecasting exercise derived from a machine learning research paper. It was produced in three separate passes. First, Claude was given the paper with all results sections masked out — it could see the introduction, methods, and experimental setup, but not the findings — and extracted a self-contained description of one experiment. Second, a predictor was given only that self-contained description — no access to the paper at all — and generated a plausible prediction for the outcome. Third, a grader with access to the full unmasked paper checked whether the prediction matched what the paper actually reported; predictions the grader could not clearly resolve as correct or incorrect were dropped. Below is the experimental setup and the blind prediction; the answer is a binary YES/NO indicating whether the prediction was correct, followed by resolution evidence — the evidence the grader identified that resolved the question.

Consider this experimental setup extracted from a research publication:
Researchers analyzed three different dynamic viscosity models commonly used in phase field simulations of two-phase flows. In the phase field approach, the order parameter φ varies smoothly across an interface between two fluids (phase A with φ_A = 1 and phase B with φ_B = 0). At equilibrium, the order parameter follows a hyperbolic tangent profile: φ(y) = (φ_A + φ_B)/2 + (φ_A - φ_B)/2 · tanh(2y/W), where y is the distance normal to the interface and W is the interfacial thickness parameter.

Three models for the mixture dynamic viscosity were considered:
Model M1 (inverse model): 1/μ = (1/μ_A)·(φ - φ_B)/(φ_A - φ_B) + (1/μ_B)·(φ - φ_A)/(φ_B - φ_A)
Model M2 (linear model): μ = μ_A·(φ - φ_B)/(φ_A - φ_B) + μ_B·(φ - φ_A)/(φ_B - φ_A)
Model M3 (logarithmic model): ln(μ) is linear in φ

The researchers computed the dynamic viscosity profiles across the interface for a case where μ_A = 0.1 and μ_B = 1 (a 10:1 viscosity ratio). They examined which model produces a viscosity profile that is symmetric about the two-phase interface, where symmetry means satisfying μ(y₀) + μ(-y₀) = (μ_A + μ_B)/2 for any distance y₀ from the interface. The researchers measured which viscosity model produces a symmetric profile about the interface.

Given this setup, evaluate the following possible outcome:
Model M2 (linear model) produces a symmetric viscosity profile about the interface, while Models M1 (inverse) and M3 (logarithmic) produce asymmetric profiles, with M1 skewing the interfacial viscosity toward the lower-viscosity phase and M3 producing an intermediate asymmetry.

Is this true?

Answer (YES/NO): YES